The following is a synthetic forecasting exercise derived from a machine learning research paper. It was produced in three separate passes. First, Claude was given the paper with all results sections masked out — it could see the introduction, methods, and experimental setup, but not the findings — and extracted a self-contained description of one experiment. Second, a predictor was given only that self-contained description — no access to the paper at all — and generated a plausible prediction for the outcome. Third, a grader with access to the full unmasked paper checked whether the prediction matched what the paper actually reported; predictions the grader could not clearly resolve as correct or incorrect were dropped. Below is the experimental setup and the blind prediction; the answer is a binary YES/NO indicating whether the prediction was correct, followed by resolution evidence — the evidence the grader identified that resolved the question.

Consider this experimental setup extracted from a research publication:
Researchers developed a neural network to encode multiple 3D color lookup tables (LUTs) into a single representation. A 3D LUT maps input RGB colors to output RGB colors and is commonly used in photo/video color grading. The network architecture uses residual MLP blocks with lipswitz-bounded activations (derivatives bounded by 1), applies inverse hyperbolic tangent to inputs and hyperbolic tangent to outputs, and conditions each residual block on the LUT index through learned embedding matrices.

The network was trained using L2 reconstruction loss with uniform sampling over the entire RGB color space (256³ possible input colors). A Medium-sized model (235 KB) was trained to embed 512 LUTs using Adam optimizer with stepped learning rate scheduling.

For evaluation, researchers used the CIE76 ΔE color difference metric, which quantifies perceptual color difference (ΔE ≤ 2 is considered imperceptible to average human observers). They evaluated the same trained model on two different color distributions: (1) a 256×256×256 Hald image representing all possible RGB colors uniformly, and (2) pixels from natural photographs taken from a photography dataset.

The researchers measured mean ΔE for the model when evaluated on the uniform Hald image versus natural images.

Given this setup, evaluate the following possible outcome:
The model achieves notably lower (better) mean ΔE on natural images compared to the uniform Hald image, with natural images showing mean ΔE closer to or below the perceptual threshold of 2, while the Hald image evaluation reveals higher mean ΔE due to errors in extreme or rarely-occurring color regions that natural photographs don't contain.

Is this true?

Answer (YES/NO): NO